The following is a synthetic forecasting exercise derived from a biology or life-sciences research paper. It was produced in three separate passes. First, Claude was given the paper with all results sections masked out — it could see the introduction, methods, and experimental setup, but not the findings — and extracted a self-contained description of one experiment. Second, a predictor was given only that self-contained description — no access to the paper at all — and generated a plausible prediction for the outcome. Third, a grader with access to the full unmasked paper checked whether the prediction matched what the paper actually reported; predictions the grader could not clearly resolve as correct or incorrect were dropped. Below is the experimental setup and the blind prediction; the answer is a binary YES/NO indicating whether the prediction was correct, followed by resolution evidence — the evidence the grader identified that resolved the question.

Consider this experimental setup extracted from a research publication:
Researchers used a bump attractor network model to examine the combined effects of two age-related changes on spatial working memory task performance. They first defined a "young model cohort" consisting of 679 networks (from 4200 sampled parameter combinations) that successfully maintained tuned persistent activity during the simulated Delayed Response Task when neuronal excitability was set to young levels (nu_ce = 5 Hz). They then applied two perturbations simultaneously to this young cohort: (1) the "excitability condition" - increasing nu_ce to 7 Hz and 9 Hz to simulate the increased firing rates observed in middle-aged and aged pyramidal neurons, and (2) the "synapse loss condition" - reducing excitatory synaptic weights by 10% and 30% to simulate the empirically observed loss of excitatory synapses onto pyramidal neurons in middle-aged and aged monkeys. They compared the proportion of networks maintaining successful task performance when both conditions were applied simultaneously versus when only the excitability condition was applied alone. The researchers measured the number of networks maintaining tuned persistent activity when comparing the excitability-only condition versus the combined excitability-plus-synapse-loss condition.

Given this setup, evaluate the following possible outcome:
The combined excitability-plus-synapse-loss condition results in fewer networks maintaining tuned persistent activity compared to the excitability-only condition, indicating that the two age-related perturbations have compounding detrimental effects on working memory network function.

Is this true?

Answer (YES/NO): YES